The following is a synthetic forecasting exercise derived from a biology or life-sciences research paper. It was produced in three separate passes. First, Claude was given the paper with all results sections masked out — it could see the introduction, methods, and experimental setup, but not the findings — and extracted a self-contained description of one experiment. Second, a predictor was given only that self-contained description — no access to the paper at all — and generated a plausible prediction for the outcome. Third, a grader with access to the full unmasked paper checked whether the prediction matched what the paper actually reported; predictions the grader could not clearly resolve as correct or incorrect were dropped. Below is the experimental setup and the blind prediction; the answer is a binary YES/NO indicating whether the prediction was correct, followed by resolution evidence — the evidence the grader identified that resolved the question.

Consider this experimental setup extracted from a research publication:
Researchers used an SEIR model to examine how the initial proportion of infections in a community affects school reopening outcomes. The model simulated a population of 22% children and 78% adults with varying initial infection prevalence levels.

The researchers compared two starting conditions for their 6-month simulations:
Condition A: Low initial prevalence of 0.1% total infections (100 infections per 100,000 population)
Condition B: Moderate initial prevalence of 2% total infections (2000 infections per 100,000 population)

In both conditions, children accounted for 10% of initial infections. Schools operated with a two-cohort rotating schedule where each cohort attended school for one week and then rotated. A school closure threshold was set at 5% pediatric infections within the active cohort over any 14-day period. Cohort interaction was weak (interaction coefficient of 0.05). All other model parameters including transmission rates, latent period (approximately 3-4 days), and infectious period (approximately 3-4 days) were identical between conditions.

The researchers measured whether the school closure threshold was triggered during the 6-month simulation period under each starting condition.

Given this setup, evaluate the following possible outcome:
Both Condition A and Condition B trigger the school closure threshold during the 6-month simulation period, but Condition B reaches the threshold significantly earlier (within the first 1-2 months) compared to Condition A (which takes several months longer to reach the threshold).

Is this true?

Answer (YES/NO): NO